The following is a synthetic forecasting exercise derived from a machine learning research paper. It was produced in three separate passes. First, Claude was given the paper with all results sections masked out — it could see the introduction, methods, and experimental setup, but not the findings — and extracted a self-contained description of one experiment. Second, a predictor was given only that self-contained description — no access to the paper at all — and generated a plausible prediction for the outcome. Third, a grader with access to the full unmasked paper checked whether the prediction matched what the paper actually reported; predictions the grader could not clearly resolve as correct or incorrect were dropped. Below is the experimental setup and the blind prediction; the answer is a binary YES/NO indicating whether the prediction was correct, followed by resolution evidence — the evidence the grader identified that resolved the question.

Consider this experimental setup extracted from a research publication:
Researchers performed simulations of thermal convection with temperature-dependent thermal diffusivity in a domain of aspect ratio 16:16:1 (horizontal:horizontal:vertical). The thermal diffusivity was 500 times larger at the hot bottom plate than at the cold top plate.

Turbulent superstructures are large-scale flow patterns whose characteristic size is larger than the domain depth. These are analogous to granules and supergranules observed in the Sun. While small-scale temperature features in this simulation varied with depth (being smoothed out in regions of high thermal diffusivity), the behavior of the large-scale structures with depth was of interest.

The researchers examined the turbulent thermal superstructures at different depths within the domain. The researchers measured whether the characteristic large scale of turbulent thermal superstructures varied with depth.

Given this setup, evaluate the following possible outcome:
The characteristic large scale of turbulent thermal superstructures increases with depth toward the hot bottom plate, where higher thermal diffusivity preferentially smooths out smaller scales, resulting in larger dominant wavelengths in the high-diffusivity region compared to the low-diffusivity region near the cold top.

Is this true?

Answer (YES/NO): NO